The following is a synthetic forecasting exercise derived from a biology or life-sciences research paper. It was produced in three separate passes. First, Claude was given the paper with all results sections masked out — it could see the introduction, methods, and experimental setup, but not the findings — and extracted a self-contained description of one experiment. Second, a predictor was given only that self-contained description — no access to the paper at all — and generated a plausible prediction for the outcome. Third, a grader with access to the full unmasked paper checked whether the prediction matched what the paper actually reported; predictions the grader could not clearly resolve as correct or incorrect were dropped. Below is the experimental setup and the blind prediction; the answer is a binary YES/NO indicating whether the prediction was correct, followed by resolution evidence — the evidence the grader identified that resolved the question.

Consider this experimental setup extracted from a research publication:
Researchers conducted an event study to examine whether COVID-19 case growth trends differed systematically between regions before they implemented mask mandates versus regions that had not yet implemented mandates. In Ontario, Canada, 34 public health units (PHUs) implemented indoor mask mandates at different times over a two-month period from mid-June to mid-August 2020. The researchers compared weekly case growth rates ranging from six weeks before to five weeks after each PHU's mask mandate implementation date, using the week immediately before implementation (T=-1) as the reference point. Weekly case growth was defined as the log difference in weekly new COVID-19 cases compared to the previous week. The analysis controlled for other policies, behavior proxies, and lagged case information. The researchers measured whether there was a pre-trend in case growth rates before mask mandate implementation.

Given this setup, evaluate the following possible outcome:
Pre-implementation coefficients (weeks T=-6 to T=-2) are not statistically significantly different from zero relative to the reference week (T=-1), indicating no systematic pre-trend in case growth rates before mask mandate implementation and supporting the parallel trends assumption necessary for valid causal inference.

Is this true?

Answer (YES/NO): YES